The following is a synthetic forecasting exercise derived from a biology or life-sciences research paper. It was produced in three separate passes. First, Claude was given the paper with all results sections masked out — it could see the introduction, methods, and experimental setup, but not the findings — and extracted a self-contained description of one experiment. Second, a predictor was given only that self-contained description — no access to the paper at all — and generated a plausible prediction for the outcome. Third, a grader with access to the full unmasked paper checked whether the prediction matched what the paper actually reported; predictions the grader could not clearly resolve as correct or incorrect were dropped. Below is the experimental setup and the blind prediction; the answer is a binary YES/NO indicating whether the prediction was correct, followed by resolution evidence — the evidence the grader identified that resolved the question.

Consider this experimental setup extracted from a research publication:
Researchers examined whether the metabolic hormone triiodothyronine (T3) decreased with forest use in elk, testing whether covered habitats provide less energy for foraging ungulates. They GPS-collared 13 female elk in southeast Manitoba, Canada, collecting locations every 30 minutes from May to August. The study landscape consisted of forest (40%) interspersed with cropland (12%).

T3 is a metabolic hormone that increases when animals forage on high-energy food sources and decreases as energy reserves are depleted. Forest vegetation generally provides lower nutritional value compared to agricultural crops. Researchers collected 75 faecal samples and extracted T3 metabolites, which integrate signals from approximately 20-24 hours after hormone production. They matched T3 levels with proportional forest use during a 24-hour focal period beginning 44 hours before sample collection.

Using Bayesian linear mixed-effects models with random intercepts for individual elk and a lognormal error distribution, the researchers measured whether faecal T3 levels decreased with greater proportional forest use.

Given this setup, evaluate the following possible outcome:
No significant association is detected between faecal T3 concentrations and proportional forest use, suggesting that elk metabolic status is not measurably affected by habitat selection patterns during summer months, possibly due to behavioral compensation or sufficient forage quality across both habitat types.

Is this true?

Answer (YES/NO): NO